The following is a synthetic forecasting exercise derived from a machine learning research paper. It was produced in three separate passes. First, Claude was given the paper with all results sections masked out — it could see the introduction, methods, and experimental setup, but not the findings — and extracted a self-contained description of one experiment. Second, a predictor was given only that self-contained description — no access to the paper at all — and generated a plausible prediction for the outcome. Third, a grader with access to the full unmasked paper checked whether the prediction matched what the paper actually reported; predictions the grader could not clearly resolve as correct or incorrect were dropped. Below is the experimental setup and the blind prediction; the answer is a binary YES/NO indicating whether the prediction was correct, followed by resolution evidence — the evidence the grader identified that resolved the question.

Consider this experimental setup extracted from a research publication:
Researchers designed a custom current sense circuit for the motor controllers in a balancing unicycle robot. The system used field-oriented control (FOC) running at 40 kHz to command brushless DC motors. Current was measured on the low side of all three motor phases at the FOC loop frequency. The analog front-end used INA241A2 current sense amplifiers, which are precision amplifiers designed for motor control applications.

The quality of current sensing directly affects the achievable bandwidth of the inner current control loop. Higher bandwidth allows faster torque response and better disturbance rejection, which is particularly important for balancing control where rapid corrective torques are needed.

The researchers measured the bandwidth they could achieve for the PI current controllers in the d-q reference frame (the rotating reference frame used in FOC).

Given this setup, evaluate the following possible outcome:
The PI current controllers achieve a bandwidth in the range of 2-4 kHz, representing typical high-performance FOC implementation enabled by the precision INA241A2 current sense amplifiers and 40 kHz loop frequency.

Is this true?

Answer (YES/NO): NO